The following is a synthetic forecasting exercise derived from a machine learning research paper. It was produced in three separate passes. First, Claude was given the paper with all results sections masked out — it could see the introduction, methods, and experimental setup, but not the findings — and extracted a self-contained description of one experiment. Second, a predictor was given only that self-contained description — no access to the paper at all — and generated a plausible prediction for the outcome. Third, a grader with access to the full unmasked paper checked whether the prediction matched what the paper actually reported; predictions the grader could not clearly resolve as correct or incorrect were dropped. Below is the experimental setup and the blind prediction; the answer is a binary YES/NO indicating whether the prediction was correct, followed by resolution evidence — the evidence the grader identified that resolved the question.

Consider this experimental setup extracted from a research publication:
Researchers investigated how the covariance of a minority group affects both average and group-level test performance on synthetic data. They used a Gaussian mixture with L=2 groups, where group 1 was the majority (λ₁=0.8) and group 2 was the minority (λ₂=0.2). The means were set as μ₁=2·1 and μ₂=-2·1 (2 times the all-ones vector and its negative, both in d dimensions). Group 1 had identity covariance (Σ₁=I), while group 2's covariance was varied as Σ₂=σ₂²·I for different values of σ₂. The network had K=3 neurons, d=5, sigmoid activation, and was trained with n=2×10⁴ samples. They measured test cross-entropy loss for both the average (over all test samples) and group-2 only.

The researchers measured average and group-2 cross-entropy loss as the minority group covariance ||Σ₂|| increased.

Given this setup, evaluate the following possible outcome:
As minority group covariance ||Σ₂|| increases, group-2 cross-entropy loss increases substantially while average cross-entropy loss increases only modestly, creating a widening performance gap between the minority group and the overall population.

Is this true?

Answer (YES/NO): NO